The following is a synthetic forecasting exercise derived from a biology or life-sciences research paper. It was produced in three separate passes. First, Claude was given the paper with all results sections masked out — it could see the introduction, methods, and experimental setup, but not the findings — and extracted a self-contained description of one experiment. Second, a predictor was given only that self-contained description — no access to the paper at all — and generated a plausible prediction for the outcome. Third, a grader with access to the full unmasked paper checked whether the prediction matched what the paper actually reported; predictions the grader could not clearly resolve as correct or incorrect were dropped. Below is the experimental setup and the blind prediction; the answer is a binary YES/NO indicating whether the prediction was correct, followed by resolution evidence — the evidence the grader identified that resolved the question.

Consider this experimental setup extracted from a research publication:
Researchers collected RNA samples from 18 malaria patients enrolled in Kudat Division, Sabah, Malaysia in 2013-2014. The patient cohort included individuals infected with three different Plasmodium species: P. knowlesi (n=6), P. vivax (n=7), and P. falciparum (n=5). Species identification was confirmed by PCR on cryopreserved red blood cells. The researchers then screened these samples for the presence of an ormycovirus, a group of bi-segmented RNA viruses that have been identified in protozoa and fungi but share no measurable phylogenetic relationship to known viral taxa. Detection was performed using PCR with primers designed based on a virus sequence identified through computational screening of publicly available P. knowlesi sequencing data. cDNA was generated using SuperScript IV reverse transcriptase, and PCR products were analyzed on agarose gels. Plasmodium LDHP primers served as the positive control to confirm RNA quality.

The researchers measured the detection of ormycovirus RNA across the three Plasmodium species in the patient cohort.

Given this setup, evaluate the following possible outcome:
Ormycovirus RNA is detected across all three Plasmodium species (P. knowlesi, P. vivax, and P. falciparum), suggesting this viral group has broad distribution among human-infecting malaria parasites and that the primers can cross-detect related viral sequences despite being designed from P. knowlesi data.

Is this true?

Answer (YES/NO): NO